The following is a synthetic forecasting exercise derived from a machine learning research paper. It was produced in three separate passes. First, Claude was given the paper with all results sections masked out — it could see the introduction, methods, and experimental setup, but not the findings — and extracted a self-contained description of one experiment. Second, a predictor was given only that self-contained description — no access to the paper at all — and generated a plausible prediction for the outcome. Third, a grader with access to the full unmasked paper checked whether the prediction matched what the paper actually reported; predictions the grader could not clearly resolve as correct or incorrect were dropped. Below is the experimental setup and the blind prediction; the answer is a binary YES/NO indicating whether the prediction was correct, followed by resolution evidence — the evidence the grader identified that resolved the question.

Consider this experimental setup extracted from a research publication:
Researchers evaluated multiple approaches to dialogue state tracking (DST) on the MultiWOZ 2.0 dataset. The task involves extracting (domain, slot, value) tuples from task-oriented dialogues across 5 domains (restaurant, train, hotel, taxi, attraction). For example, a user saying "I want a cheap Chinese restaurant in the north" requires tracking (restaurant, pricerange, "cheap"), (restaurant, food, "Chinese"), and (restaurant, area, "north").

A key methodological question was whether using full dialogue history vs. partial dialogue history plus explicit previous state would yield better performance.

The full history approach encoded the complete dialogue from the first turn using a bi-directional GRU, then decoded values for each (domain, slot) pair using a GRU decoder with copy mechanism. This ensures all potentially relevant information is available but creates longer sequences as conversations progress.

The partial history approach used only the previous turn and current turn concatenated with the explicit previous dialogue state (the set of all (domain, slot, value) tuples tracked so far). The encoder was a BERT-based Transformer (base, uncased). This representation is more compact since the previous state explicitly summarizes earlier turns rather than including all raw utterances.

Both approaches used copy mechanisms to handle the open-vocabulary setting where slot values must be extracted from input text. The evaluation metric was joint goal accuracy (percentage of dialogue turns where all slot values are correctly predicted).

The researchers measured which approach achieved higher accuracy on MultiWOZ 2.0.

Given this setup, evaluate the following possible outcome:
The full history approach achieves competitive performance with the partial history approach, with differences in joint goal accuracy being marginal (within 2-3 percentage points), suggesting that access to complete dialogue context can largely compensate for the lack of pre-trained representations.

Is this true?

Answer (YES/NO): NO